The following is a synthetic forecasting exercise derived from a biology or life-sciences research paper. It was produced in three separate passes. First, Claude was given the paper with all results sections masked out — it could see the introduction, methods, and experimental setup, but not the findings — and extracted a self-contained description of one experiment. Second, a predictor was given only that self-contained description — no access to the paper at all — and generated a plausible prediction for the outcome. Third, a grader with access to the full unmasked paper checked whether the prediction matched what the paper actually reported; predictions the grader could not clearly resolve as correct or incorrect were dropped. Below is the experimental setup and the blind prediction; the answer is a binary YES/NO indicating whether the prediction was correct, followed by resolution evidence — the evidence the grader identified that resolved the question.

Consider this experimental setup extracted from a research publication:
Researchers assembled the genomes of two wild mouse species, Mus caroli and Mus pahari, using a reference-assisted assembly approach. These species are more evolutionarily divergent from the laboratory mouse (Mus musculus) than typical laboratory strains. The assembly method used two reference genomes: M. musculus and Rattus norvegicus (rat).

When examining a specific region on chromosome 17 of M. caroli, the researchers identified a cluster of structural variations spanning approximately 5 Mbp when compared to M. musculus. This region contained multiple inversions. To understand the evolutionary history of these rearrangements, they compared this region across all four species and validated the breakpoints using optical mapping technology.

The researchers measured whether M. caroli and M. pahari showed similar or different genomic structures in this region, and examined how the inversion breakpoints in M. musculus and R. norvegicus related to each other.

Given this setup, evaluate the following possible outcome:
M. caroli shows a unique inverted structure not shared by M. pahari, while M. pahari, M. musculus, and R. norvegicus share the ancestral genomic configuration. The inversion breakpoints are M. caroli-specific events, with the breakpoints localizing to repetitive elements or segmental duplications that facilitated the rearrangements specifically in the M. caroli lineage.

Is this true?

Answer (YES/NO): NO